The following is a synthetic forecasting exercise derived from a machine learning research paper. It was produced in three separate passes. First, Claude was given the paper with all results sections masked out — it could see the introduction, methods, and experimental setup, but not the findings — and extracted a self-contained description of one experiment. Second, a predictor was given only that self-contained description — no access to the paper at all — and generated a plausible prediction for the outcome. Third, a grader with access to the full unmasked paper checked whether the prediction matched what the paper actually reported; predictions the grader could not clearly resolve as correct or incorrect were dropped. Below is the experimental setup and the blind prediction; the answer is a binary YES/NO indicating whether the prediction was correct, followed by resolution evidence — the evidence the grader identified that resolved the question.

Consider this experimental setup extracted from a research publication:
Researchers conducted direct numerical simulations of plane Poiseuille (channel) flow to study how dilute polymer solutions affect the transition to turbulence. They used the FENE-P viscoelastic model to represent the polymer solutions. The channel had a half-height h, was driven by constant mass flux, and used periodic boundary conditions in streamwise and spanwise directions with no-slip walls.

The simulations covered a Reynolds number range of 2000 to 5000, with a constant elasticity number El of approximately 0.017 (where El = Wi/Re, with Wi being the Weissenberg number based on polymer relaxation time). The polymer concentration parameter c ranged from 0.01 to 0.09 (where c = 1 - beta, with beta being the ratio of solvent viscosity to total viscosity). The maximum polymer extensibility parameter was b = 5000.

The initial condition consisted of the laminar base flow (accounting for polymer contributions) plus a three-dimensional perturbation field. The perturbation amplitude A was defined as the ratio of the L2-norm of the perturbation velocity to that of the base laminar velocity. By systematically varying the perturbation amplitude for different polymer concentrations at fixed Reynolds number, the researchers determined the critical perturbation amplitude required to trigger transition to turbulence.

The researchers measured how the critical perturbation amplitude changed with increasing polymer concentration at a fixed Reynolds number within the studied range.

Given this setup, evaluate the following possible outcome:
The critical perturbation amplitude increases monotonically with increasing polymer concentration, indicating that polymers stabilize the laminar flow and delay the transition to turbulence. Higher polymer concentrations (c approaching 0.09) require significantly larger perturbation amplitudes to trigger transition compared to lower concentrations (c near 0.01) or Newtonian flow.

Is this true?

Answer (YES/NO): NO